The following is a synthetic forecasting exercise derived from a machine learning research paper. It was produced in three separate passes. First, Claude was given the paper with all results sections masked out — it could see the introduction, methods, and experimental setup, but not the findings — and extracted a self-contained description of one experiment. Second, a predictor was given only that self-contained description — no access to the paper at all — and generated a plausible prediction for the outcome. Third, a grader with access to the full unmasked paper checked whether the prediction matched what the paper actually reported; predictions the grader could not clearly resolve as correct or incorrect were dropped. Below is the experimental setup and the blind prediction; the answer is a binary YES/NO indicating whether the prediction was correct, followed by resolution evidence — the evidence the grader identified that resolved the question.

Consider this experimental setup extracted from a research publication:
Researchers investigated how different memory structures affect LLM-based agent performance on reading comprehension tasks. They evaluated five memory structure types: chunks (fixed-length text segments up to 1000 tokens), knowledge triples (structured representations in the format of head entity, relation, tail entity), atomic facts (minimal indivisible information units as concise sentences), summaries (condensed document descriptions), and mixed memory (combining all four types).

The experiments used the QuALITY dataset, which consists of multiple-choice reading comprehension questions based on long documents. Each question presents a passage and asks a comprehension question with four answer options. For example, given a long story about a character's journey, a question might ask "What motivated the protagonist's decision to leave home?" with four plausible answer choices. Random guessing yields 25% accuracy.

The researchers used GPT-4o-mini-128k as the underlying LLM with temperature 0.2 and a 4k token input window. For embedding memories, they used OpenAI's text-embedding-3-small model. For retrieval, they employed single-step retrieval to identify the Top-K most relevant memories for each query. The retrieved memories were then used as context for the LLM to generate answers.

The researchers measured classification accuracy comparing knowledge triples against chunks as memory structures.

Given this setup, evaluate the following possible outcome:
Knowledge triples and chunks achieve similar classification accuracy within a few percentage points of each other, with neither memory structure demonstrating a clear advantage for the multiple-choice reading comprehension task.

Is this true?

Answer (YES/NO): NO